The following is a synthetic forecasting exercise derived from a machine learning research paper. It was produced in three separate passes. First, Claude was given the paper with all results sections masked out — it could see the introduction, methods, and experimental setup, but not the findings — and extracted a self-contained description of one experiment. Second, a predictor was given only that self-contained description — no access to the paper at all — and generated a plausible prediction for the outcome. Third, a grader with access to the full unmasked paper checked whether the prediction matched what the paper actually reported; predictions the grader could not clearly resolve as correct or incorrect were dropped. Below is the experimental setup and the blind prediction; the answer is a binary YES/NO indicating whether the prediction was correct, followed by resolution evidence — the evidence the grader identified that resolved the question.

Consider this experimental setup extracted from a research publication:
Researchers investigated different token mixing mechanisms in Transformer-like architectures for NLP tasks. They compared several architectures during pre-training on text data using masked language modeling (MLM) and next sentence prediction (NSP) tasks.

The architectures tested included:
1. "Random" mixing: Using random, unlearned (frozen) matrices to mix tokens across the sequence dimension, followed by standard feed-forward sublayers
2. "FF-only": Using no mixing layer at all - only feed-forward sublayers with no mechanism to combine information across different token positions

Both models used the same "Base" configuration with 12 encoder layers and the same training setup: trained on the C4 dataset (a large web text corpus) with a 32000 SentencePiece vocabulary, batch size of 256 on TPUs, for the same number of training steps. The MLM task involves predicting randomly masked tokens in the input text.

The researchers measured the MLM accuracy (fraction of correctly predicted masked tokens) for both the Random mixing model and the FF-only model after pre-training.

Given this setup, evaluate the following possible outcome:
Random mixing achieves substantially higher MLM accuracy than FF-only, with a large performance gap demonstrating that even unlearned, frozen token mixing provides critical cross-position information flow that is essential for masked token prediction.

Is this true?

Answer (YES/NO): YES